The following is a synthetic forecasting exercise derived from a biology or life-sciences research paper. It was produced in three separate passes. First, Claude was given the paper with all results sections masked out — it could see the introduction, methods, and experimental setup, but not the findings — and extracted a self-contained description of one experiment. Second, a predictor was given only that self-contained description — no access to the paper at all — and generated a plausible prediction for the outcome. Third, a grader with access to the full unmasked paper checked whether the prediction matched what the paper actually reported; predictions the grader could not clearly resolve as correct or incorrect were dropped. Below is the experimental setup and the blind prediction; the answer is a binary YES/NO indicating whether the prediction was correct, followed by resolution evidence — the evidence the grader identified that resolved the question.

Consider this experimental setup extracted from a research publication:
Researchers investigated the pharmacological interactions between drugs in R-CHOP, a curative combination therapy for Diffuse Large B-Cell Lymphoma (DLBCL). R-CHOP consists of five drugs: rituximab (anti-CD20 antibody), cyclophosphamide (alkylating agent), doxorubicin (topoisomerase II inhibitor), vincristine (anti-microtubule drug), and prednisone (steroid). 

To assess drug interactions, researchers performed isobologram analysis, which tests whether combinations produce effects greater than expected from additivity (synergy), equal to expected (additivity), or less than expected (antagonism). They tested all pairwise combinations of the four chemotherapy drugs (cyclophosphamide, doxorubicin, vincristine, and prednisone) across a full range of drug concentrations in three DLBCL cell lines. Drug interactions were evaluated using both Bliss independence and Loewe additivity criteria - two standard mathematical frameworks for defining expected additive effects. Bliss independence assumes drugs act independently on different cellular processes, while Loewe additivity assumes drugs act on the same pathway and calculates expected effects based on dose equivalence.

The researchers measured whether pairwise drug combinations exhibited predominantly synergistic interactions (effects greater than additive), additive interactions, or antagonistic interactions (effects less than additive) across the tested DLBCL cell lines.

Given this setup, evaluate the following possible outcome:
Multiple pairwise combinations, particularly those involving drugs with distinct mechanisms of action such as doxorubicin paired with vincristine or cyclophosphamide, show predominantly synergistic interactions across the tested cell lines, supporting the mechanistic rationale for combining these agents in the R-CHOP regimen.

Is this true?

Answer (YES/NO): NO